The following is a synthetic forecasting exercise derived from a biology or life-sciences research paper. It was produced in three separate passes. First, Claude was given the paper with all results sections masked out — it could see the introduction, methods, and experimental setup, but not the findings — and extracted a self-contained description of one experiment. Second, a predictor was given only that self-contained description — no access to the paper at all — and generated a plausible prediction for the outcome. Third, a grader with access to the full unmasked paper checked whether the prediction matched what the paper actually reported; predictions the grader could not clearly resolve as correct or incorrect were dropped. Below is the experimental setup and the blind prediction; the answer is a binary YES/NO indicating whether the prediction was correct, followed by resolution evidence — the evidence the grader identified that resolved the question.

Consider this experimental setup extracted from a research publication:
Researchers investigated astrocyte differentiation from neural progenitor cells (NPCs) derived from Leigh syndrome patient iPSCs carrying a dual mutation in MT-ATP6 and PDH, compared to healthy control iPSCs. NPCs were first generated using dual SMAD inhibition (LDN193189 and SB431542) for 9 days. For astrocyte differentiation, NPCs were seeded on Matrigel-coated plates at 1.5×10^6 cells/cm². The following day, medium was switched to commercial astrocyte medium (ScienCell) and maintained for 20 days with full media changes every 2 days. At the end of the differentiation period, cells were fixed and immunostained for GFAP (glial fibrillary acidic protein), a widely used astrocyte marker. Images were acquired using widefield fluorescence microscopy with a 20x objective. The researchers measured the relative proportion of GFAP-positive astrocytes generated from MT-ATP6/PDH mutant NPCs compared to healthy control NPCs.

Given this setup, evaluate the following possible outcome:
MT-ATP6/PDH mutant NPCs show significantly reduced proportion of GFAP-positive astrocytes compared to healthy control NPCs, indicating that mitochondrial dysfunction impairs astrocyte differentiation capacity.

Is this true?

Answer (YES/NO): NO